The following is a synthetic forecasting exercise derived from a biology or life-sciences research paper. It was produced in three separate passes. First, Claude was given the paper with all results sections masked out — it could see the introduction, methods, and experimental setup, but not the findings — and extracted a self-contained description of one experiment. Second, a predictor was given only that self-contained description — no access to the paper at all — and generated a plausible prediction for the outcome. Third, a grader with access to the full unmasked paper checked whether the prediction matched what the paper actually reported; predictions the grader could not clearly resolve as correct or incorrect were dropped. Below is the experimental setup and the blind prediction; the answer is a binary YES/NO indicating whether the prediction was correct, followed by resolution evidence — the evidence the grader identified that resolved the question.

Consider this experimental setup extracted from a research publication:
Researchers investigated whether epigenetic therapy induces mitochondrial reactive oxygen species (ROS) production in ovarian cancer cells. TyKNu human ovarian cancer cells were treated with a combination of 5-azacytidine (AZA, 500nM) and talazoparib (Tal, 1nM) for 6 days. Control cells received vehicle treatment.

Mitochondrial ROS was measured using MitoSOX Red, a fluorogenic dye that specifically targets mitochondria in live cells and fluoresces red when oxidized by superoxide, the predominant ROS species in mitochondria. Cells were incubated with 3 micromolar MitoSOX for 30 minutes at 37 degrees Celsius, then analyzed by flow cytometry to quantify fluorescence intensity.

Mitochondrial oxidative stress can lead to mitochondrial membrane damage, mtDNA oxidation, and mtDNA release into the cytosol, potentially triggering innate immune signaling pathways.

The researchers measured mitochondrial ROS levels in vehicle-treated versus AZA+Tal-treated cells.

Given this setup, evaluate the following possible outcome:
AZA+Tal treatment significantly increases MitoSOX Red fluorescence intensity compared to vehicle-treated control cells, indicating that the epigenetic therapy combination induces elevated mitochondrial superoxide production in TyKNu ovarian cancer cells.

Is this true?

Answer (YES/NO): YES